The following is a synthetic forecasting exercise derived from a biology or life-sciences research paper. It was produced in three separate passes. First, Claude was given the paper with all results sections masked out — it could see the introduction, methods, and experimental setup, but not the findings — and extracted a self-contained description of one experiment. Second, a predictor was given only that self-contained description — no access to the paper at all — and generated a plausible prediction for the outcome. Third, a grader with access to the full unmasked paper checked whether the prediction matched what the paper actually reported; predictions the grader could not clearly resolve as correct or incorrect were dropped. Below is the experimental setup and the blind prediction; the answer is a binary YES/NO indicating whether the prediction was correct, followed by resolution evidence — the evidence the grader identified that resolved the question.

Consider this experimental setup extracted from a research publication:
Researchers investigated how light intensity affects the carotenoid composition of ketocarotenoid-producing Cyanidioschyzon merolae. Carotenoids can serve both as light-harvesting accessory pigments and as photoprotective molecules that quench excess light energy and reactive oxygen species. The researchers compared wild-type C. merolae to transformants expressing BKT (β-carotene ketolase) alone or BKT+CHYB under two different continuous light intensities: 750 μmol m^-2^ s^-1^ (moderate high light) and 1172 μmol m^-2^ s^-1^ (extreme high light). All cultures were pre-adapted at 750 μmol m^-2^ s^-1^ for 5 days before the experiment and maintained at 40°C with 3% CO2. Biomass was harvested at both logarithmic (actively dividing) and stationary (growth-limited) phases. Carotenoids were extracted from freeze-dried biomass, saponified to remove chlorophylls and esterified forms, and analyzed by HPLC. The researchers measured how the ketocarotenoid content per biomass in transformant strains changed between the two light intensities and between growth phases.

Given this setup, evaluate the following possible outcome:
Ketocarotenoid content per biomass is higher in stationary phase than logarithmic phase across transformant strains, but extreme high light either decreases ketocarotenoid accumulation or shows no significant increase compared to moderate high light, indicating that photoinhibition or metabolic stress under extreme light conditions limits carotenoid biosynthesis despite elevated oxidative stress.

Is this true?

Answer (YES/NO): NO